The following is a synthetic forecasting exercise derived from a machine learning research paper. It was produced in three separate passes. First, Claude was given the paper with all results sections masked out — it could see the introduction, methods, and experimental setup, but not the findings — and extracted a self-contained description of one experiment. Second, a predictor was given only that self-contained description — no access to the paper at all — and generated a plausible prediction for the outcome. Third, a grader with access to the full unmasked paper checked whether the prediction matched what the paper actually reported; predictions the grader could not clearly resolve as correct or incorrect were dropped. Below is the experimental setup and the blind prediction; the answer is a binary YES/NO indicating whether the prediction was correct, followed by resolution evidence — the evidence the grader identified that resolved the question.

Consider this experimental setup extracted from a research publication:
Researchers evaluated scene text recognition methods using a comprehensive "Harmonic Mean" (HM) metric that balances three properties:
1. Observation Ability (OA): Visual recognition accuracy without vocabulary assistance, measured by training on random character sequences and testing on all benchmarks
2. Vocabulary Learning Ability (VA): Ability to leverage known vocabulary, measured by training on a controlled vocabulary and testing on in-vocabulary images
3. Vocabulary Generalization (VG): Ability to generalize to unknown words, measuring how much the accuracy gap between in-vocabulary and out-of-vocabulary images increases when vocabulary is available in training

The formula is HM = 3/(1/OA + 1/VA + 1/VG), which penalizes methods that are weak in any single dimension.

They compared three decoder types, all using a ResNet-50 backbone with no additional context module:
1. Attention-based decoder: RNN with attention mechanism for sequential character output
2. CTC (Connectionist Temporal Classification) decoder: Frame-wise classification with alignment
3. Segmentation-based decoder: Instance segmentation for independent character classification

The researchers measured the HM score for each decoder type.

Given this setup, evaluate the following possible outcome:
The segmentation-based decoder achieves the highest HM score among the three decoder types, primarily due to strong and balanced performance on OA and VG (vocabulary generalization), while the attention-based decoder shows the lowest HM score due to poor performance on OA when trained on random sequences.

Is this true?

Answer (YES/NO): NO